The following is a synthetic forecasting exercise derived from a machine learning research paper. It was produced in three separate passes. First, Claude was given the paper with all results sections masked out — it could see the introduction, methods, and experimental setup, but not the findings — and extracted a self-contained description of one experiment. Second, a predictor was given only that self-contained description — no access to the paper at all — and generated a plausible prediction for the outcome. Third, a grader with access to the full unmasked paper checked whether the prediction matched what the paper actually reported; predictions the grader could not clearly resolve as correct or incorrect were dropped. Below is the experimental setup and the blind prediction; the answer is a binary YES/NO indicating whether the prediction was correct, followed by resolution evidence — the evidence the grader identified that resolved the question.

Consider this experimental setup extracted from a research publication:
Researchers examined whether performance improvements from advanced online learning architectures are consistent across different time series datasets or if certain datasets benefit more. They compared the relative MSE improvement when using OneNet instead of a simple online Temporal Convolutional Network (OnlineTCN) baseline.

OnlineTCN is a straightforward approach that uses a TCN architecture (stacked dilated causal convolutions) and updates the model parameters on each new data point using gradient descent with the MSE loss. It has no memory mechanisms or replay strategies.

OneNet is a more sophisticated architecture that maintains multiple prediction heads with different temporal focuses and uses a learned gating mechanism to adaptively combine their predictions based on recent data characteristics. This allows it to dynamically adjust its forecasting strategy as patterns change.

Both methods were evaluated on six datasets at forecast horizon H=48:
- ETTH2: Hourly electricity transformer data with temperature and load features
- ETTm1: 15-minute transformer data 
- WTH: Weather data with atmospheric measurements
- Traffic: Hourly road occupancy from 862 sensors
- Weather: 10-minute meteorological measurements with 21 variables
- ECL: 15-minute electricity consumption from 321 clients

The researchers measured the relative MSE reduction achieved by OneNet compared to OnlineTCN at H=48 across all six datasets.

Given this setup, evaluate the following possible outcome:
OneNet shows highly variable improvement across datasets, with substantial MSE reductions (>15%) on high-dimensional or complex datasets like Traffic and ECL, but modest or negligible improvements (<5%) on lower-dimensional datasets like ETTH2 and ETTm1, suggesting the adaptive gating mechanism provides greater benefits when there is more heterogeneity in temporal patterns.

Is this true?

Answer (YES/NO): NO